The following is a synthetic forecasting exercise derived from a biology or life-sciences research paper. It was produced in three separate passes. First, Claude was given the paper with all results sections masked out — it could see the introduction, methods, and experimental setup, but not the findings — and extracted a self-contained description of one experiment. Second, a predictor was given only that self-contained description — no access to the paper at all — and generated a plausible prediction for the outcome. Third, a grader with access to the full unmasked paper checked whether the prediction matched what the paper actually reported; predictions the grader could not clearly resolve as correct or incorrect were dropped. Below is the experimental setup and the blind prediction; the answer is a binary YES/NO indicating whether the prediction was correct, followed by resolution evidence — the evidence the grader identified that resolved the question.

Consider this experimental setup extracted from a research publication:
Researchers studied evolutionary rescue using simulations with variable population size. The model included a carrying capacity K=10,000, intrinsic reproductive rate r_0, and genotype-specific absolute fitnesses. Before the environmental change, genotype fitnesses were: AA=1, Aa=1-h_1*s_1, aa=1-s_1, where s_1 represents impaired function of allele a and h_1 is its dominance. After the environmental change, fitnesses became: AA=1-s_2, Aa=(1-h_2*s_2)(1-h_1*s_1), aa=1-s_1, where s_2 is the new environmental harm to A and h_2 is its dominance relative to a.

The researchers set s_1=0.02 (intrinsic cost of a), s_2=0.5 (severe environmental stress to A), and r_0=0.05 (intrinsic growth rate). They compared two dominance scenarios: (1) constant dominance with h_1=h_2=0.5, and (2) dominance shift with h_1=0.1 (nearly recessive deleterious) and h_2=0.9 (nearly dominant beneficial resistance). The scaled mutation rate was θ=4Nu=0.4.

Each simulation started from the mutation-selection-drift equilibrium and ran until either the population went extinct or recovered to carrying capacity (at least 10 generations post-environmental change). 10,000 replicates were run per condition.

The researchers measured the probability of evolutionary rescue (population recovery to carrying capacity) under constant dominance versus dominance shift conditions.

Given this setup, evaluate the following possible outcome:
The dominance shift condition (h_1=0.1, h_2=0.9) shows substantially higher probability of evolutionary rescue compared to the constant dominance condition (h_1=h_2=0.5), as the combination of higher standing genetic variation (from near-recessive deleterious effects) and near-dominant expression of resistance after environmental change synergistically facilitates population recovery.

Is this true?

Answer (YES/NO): YES